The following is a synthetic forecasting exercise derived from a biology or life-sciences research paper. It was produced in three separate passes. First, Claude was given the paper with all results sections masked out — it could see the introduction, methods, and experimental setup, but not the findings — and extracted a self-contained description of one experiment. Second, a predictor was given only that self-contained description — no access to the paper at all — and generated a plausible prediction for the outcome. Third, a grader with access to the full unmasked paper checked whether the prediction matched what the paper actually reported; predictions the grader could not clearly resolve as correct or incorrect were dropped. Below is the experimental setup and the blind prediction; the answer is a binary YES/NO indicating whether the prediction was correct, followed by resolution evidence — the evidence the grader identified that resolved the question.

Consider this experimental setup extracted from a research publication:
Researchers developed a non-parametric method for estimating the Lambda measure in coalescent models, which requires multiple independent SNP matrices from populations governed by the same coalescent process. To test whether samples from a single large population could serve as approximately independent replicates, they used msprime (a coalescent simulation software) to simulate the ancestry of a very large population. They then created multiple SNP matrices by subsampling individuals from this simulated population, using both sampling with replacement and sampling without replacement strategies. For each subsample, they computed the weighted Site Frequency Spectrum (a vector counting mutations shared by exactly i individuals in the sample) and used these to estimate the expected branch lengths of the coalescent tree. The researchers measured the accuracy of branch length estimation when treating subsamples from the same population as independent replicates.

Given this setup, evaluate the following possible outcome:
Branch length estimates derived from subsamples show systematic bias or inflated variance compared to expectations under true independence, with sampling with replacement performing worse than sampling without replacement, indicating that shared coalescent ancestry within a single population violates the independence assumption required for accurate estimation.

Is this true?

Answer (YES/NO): NO